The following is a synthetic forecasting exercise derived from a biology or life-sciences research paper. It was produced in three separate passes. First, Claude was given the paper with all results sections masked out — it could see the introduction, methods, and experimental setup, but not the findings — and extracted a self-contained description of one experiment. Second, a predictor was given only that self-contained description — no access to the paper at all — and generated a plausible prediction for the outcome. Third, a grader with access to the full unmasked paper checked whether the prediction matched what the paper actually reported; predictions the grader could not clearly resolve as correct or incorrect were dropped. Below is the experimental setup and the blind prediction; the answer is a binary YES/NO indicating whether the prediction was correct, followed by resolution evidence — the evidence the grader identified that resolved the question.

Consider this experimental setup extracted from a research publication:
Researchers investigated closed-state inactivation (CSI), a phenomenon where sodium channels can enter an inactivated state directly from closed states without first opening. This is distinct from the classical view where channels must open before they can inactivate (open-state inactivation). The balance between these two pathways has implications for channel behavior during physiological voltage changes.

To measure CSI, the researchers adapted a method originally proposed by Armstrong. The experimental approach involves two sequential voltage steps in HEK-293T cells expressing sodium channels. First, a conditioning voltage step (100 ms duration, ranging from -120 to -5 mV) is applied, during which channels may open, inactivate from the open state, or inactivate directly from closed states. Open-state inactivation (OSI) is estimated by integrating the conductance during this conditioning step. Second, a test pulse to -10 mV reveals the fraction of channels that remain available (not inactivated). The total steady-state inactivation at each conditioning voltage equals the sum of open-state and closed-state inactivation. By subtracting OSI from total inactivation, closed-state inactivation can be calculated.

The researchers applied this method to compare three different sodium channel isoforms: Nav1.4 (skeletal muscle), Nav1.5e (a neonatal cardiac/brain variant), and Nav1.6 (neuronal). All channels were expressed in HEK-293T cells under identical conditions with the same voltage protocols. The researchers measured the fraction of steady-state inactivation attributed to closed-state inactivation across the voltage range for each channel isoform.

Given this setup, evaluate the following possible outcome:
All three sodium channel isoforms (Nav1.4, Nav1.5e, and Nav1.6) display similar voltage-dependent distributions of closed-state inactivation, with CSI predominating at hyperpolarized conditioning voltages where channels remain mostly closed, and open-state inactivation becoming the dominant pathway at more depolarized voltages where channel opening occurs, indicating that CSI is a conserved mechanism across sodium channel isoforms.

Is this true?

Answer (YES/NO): NO